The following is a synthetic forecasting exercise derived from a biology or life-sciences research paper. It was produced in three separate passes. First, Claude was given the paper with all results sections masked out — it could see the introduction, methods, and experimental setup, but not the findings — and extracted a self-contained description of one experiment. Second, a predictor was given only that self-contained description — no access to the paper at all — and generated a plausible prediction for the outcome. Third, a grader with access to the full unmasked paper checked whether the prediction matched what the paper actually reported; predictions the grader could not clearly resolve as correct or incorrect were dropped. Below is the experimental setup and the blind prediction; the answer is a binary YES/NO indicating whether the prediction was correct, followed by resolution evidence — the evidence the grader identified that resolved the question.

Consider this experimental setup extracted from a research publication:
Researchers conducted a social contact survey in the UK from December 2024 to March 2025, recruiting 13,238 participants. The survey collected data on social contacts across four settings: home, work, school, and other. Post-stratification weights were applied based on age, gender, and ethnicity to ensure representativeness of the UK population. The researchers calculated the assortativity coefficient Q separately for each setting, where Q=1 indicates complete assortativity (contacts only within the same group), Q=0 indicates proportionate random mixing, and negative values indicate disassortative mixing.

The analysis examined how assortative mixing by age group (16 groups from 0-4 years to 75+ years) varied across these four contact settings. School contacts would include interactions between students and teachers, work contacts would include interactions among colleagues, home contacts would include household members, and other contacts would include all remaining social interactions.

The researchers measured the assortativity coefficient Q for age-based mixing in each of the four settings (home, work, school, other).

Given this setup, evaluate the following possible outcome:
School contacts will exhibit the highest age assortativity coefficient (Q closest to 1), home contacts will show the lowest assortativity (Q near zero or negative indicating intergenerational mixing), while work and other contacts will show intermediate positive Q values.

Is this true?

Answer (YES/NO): NO